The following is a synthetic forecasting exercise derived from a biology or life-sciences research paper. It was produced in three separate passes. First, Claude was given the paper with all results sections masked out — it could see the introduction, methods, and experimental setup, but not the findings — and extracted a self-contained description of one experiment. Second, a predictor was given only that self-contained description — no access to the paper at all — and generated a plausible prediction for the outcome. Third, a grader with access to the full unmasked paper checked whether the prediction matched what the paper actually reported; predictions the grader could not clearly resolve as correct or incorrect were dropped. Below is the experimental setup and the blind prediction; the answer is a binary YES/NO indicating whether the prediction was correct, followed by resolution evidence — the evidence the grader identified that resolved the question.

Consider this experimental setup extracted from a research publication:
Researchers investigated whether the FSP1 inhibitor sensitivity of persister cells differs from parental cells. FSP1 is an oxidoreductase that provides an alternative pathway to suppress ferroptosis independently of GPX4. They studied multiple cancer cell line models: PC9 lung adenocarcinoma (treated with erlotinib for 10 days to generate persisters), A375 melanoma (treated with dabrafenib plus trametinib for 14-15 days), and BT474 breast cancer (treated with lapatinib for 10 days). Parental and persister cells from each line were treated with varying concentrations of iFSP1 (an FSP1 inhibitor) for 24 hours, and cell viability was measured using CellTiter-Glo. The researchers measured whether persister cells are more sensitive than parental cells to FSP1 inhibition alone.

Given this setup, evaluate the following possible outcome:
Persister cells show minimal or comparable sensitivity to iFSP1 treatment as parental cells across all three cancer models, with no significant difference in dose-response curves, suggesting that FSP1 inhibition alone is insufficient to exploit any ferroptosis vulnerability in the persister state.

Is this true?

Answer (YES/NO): NO